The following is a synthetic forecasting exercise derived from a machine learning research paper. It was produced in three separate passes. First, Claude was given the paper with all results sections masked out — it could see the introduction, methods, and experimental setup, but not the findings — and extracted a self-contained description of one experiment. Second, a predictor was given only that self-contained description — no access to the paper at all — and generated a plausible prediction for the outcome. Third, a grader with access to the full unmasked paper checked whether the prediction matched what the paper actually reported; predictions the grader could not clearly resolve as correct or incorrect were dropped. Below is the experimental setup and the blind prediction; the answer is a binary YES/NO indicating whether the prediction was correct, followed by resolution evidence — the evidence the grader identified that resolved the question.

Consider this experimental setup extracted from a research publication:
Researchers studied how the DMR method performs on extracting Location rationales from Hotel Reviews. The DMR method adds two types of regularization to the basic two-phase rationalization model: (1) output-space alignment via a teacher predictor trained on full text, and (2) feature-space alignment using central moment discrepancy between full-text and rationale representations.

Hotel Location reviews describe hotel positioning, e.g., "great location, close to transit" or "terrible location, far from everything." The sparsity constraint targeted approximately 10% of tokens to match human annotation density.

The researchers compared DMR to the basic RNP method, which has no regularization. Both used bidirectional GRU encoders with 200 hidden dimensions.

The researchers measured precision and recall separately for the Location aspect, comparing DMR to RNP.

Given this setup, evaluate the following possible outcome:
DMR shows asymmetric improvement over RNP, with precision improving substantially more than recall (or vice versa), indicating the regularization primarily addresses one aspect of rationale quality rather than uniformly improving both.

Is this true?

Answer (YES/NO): YES